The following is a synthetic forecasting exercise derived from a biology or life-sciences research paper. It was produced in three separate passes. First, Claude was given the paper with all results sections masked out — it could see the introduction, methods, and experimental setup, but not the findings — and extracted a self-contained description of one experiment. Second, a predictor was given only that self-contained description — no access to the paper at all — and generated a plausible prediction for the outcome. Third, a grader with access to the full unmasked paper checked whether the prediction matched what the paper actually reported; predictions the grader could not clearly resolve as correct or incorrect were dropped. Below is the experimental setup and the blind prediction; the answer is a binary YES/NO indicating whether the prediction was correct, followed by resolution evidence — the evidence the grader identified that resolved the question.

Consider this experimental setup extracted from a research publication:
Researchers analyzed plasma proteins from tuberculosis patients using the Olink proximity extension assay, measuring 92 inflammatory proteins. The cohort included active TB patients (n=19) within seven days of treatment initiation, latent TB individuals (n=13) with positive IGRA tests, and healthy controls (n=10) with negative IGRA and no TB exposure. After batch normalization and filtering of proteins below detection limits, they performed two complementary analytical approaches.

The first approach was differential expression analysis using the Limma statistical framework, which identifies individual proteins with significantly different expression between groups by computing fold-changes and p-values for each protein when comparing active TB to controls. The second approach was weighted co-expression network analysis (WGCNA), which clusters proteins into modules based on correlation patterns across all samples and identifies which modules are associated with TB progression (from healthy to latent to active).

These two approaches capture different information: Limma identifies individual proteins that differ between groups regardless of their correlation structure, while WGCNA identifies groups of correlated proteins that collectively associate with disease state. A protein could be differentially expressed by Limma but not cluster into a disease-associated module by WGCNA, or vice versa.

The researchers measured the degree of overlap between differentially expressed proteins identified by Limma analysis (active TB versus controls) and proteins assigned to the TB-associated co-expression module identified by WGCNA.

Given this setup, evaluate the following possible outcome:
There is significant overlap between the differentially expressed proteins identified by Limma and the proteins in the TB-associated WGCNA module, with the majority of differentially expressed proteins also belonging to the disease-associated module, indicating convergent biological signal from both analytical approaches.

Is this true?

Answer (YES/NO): YES